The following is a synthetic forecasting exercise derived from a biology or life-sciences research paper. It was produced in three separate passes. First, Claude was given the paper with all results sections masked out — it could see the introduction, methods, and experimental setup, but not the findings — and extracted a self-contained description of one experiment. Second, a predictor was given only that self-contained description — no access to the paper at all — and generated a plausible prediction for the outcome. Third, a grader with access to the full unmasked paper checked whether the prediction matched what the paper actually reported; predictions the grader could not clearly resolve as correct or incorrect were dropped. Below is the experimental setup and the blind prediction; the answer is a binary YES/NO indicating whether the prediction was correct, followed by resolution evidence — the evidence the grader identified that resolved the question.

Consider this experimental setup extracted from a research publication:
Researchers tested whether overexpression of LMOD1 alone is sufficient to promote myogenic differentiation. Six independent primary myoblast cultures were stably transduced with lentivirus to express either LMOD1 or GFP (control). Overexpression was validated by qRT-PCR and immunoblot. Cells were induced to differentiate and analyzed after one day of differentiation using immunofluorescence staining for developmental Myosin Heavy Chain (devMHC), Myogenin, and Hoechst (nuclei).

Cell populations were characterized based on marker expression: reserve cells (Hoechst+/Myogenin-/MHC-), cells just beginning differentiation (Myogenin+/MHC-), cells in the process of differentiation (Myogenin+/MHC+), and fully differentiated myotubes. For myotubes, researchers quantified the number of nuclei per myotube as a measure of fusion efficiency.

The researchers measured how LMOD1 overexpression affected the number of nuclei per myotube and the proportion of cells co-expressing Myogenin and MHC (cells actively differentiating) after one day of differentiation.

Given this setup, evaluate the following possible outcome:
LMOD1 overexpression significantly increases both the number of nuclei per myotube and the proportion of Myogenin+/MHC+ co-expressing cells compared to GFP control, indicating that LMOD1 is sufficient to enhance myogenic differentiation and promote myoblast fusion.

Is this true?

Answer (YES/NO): YES